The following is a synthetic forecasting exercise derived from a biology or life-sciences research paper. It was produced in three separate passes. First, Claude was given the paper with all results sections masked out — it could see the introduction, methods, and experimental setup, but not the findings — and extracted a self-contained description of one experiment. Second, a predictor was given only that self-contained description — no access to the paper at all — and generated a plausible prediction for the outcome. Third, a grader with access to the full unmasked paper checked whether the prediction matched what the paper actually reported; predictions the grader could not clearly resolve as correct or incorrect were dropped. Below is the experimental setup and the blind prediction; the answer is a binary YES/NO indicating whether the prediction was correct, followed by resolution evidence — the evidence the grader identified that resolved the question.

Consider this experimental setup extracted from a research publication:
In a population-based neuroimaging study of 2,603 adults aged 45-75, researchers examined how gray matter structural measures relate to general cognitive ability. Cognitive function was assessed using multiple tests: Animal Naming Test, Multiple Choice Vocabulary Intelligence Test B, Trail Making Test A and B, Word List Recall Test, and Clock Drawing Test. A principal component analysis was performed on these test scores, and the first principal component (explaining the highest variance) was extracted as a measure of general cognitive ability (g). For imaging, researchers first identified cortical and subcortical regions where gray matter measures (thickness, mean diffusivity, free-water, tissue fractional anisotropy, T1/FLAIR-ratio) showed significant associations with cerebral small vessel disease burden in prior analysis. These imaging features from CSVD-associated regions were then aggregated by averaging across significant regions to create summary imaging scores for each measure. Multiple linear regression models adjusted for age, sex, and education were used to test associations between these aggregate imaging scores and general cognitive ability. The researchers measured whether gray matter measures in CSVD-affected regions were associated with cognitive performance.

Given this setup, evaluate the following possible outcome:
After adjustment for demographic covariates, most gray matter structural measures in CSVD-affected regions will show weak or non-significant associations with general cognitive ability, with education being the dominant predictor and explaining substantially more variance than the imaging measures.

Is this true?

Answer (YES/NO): NO